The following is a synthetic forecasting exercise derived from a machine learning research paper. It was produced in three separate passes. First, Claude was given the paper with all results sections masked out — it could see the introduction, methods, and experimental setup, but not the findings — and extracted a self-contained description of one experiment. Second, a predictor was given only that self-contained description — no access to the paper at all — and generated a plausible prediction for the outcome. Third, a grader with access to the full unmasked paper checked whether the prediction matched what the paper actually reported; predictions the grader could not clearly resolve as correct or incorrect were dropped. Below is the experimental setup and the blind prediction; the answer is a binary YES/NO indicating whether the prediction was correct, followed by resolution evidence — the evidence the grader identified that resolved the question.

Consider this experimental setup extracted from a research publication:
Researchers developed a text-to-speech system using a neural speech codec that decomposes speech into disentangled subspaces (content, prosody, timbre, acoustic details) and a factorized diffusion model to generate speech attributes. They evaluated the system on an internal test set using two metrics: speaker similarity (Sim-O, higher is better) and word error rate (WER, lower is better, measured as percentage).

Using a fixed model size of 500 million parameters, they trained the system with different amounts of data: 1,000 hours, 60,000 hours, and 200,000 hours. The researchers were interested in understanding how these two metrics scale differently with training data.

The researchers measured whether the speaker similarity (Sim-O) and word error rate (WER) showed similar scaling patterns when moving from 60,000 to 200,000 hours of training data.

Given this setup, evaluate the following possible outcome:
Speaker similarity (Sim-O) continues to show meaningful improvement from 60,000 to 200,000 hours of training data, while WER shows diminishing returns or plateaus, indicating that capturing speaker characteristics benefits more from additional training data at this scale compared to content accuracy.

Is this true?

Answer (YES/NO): NO